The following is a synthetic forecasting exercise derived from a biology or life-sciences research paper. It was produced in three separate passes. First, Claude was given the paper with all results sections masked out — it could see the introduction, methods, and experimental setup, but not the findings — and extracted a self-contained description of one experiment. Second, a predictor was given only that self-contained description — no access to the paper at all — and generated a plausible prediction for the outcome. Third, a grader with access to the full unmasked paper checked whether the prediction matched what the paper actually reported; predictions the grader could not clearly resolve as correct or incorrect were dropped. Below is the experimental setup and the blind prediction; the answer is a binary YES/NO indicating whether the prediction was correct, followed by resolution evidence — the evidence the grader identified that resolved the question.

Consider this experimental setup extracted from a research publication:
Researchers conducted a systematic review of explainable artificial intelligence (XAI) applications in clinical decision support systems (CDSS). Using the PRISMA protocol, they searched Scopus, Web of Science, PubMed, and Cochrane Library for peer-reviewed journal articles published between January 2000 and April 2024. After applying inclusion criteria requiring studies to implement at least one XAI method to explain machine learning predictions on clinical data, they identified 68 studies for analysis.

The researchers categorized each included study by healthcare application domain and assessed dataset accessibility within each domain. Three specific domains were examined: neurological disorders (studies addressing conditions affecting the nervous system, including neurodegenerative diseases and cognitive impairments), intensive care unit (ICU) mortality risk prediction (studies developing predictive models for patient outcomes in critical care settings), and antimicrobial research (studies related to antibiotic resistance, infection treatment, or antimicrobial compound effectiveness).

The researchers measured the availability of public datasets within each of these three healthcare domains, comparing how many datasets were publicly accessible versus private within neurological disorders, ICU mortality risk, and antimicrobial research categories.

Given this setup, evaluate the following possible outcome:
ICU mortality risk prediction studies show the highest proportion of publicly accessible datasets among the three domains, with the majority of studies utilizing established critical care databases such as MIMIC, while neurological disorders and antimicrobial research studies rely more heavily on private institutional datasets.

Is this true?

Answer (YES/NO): NO